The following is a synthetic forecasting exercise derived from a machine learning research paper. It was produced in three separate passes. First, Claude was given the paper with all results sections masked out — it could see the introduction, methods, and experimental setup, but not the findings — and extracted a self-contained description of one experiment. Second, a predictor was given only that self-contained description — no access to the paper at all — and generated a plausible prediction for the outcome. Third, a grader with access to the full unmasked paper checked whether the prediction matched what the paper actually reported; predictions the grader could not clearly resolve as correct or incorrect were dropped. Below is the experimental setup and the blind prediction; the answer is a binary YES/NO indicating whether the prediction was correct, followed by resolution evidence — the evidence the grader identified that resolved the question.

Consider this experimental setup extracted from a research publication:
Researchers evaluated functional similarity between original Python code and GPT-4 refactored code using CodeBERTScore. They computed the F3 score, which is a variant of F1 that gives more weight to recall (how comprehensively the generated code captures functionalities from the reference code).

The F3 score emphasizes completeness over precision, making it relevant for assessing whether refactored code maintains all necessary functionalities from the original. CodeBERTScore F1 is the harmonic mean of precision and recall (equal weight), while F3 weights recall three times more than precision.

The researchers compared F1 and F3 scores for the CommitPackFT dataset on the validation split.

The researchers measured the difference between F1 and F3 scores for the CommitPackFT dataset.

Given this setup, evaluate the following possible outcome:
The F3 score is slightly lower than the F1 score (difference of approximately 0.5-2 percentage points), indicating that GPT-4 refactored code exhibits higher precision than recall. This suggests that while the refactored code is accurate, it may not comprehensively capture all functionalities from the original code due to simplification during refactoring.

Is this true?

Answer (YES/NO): NO